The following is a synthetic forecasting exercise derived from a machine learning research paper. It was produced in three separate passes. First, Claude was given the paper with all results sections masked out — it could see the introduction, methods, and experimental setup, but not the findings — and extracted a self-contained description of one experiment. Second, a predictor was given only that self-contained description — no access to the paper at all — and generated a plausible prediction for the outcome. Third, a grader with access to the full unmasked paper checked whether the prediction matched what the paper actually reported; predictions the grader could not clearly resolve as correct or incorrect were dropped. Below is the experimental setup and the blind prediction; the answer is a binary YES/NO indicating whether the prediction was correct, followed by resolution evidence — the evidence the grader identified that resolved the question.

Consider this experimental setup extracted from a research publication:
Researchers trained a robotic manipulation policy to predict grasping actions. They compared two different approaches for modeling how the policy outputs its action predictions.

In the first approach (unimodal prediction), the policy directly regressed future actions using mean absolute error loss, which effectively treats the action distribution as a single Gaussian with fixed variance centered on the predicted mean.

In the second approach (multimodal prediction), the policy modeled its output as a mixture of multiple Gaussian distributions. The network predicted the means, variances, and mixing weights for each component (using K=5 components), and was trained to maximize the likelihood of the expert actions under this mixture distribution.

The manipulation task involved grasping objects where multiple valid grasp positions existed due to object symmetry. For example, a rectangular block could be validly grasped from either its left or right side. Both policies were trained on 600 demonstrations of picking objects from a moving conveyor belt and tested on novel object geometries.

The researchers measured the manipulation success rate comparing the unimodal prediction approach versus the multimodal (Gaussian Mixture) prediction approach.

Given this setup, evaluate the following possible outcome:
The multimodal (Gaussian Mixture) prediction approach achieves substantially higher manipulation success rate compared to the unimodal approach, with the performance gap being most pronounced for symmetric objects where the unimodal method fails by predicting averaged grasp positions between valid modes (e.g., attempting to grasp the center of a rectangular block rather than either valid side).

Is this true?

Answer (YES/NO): YES